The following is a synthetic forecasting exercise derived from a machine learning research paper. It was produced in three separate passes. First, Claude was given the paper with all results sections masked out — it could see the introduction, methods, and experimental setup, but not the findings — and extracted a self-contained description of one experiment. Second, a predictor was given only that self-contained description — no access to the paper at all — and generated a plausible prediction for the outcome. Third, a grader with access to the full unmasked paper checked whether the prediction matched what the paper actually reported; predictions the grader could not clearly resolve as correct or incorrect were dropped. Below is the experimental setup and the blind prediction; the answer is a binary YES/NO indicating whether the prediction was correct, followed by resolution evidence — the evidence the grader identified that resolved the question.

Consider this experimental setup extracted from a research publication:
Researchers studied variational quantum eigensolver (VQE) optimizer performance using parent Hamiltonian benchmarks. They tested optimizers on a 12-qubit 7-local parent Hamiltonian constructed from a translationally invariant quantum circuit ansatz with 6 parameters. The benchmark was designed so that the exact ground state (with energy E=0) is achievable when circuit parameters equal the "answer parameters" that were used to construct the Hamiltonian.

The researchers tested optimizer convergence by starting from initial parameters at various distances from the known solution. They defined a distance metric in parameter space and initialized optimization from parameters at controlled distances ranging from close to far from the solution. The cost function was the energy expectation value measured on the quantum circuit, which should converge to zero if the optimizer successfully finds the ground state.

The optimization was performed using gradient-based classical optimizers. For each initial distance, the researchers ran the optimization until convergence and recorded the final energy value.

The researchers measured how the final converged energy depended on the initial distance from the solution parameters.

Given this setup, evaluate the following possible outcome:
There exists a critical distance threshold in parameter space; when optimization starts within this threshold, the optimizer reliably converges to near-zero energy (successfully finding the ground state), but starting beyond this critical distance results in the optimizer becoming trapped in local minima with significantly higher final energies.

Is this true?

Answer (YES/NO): YES